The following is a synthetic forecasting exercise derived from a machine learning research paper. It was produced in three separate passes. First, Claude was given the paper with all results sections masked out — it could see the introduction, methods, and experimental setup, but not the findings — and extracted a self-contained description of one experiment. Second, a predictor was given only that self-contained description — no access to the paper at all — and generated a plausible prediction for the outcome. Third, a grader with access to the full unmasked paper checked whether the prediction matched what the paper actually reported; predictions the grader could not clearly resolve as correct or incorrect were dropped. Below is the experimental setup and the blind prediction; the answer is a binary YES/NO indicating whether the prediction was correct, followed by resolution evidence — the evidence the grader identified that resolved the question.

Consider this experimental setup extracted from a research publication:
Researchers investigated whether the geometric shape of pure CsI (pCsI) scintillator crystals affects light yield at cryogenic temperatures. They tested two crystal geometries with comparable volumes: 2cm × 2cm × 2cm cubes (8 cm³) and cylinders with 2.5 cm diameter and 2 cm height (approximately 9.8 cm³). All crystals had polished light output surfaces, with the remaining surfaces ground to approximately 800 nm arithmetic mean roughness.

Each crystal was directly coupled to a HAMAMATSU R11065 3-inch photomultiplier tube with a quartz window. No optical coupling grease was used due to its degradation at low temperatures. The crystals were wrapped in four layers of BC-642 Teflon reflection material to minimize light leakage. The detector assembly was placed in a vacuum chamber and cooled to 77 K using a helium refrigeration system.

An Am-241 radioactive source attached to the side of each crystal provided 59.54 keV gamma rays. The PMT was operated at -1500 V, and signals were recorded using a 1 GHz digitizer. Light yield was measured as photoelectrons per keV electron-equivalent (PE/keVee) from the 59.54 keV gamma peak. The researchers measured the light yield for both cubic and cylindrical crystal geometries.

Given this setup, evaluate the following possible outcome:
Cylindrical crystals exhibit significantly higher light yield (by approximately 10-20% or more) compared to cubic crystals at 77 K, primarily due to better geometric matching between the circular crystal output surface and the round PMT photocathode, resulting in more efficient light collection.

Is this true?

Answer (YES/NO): NO